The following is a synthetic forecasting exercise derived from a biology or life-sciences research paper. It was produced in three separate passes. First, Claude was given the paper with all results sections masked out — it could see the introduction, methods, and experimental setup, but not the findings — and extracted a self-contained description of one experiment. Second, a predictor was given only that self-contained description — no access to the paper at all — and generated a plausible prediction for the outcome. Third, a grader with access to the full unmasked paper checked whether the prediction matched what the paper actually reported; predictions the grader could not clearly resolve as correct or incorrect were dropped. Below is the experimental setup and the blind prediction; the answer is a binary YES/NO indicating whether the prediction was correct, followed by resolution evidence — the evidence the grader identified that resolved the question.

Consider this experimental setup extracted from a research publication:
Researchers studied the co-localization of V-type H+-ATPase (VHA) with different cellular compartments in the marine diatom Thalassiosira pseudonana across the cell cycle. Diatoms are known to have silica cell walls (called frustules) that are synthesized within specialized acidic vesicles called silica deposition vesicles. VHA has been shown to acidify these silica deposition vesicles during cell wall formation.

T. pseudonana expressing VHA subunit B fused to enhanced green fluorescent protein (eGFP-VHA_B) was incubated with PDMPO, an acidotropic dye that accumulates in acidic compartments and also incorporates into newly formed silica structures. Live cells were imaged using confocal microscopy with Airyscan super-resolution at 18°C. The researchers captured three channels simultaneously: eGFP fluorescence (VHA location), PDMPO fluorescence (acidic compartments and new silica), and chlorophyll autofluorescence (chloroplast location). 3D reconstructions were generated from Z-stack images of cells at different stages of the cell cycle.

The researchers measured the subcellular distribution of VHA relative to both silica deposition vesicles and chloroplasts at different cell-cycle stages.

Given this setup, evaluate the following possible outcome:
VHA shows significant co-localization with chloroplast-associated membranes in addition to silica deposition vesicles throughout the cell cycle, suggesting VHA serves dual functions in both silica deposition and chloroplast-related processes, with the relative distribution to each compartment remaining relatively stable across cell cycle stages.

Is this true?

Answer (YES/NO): NO